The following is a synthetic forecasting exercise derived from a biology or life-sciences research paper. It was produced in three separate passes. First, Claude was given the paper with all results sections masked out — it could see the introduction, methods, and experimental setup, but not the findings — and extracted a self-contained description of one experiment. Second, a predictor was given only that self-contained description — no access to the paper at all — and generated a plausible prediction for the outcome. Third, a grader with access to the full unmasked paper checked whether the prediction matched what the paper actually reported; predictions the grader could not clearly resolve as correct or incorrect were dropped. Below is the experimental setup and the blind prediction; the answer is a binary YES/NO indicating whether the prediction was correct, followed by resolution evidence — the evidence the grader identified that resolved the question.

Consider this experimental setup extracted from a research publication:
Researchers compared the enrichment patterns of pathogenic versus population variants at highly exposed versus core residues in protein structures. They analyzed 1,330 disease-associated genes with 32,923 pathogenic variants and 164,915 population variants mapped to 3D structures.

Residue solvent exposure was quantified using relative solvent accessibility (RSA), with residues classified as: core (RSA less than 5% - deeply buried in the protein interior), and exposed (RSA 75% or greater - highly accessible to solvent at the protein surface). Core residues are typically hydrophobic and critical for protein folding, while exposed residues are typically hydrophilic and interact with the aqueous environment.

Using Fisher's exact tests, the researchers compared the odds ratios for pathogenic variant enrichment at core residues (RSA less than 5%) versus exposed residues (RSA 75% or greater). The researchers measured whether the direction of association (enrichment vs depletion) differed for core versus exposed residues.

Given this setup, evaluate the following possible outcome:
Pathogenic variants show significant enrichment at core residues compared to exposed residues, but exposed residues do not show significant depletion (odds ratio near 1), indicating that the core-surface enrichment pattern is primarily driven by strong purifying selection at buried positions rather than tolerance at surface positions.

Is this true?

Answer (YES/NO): NO